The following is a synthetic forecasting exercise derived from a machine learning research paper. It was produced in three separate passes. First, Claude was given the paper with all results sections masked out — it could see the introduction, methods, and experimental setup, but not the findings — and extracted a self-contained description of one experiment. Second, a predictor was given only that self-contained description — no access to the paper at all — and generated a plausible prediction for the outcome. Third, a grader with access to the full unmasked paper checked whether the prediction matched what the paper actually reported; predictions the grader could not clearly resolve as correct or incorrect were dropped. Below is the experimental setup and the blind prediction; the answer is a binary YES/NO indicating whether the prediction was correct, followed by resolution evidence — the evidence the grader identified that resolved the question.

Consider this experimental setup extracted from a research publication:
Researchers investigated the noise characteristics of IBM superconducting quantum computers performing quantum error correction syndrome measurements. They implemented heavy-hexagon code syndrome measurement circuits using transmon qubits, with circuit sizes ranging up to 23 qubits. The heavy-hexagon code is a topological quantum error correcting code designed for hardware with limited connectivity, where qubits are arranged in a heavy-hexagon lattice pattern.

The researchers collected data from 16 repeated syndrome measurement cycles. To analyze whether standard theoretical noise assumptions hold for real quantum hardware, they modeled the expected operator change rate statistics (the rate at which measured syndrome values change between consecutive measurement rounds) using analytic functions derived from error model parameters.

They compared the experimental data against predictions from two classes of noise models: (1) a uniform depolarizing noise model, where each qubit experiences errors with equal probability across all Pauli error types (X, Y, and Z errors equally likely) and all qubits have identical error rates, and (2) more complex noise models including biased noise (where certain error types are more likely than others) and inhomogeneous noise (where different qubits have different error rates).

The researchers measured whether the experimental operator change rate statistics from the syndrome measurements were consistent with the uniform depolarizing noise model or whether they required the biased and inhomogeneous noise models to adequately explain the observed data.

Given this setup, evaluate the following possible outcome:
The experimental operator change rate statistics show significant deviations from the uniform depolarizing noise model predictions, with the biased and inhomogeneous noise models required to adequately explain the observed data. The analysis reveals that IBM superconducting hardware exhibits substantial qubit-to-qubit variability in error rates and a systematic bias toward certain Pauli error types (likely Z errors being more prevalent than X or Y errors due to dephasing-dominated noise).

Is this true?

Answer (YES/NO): YES